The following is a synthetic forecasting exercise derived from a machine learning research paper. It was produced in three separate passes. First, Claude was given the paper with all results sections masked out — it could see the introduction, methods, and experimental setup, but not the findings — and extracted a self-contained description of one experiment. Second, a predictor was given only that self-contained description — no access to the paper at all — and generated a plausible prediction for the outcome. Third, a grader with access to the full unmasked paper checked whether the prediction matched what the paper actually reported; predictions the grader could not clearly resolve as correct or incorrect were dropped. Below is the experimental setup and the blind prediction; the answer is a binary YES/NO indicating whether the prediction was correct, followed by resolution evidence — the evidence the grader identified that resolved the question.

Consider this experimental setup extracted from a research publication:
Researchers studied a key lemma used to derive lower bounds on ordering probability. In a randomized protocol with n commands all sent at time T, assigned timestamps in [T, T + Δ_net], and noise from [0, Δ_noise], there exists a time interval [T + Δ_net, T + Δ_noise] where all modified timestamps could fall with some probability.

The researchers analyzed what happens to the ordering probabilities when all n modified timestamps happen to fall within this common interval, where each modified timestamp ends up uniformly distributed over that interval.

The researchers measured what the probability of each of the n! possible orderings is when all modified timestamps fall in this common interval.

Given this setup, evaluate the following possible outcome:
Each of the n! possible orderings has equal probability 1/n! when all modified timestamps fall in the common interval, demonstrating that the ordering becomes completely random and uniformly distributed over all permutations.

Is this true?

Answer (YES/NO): YES